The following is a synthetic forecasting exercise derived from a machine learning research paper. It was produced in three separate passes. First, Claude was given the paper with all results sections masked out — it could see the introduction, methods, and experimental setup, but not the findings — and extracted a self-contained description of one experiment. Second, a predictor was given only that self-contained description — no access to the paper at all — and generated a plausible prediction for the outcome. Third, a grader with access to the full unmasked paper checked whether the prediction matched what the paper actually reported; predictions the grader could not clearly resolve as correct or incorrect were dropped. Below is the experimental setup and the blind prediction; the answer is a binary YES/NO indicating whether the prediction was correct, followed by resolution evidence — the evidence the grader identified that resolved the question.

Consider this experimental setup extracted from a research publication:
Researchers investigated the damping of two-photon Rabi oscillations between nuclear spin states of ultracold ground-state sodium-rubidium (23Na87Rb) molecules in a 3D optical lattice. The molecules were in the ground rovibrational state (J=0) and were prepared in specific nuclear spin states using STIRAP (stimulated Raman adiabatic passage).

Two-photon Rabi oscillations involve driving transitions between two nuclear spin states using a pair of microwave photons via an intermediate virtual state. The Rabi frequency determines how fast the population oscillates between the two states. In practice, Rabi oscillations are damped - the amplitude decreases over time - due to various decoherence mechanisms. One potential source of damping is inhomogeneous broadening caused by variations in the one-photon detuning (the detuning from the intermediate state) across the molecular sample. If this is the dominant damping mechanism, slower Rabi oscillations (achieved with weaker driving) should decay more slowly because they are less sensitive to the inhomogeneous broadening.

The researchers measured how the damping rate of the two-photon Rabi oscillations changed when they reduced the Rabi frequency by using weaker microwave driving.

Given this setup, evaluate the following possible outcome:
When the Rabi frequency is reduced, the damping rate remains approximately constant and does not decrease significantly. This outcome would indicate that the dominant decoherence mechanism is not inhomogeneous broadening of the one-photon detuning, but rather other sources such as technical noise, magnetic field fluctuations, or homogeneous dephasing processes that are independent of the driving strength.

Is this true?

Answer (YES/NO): NO